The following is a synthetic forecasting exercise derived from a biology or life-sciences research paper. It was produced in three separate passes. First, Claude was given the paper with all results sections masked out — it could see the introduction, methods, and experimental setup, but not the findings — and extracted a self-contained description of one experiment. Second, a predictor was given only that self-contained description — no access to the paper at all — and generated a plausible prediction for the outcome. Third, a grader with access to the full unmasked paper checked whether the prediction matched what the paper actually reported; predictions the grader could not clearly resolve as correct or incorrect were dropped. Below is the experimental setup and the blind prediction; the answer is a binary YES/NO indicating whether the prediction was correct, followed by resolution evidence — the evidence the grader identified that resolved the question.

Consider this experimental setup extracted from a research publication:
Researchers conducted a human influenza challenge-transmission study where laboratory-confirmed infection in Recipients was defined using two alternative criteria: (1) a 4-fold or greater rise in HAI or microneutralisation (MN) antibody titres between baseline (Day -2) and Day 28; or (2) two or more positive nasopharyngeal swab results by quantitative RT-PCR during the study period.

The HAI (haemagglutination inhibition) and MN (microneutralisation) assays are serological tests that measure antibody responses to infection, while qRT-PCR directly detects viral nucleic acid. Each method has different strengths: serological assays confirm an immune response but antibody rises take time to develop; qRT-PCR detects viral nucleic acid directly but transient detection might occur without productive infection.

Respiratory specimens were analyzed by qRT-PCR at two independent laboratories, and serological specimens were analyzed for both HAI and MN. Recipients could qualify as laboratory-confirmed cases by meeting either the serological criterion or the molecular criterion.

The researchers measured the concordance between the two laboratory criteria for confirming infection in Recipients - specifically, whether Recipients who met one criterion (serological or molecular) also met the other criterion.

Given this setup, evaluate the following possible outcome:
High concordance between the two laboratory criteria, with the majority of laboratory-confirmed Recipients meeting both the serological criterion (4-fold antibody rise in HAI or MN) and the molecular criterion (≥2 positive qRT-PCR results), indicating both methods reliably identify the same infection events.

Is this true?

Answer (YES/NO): NO